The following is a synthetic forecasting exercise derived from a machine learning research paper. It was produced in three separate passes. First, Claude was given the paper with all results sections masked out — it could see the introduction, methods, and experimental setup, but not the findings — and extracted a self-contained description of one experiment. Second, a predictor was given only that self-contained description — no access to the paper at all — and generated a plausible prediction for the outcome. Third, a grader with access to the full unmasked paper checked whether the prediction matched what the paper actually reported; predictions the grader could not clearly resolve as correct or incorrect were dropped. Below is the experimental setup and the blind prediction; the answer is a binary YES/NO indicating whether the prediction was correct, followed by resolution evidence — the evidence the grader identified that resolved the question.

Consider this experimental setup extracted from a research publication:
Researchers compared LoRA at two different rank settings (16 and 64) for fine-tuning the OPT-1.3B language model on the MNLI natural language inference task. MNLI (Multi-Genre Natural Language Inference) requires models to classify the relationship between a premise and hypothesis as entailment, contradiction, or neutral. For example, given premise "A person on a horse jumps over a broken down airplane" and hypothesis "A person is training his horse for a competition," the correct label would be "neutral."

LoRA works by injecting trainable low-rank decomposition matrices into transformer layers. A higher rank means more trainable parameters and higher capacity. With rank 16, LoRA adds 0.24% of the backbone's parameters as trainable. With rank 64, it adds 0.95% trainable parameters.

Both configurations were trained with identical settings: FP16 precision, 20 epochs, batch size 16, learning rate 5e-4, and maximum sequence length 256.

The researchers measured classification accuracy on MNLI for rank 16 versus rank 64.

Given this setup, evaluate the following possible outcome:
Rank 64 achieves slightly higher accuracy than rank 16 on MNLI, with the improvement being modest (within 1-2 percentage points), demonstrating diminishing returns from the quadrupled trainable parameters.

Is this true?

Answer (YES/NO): YES